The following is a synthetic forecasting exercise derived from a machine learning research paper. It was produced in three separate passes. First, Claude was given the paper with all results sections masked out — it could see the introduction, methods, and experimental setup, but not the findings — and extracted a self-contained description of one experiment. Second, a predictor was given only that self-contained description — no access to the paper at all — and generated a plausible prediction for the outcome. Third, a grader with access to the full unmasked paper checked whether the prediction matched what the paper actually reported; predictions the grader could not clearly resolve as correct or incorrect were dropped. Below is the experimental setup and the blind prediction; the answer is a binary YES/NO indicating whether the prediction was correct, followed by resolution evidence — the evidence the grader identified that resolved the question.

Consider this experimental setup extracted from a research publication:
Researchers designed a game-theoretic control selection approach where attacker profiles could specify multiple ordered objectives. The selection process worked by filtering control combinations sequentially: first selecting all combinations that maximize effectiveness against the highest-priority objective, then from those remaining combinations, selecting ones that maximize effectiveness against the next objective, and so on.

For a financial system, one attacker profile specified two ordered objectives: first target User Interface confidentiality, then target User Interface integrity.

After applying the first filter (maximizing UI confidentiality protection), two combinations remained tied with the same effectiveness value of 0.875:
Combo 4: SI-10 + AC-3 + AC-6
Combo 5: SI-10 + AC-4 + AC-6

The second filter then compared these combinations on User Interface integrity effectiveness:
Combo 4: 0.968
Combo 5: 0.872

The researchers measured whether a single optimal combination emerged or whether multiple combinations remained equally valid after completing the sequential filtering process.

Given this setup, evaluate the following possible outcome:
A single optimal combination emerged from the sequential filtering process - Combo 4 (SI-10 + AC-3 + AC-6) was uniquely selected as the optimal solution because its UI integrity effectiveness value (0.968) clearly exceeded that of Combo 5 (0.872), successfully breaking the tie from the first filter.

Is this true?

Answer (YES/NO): YES